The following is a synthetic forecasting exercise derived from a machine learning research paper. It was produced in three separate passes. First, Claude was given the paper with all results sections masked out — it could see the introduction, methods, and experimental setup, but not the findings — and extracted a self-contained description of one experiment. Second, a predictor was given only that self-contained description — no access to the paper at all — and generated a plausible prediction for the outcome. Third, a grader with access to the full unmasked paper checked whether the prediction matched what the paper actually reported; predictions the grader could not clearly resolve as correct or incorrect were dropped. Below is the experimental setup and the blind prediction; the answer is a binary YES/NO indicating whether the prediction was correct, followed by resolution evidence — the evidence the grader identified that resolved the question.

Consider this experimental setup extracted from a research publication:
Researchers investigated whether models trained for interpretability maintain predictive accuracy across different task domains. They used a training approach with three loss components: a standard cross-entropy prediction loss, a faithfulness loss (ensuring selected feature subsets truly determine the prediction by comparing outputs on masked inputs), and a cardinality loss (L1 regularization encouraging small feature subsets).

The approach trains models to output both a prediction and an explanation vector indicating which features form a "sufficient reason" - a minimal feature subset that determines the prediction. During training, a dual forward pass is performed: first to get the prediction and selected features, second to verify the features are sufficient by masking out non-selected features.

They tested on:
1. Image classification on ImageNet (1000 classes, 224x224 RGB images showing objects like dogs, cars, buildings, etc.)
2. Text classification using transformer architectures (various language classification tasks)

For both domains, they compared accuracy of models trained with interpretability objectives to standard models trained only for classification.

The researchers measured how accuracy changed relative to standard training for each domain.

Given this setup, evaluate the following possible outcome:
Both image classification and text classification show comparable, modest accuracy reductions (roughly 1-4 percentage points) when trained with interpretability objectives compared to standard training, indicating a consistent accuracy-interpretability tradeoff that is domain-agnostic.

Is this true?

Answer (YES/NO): NO